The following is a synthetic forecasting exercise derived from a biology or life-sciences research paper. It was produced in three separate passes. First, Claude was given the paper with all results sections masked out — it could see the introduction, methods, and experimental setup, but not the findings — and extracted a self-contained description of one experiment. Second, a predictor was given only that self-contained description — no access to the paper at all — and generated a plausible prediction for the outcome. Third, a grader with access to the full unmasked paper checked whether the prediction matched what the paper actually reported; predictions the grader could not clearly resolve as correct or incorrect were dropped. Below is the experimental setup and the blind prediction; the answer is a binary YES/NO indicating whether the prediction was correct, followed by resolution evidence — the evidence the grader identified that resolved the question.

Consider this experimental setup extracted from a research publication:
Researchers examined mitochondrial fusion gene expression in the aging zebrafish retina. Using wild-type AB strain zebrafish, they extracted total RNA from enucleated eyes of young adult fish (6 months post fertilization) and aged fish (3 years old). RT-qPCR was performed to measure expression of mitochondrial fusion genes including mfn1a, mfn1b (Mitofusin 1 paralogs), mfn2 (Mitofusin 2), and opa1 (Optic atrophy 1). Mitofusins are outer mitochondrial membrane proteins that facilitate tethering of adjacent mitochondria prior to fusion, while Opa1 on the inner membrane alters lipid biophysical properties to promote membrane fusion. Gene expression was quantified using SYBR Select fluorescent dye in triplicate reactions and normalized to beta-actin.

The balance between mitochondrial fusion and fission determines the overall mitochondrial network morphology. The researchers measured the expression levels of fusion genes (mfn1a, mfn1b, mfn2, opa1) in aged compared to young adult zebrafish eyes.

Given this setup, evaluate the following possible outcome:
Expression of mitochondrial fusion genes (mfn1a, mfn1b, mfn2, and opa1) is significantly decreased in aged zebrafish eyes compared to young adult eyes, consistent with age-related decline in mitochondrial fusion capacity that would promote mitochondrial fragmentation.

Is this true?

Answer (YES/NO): NO